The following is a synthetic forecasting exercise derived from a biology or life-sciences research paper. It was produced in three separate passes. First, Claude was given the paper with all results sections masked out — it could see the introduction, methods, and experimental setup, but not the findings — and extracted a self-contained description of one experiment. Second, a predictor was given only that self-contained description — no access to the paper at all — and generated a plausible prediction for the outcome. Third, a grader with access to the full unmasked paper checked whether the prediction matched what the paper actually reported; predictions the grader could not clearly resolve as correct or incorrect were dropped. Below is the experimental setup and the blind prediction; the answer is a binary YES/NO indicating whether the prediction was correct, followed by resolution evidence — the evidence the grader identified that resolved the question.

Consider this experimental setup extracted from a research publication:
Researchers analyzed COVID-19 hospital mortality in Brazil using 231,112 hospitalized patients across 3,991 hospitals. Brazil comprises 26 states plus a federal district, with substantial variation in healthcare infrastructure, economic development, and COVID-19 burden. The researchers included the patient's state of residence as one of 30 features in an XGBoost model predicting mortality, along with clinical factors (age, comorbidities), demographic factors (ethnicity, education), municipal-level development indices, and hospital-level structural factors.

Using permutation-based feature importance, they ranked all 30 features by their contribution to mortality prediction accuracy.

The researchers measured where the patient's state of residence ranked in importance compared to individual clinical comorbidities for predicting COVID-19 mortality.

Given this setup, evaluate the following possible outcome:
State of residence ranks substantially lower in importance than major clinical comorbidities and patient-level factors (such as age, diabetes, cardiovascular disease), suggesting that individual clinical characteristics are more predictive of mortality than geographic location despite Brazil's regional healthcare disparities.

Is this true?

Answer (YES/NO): NO